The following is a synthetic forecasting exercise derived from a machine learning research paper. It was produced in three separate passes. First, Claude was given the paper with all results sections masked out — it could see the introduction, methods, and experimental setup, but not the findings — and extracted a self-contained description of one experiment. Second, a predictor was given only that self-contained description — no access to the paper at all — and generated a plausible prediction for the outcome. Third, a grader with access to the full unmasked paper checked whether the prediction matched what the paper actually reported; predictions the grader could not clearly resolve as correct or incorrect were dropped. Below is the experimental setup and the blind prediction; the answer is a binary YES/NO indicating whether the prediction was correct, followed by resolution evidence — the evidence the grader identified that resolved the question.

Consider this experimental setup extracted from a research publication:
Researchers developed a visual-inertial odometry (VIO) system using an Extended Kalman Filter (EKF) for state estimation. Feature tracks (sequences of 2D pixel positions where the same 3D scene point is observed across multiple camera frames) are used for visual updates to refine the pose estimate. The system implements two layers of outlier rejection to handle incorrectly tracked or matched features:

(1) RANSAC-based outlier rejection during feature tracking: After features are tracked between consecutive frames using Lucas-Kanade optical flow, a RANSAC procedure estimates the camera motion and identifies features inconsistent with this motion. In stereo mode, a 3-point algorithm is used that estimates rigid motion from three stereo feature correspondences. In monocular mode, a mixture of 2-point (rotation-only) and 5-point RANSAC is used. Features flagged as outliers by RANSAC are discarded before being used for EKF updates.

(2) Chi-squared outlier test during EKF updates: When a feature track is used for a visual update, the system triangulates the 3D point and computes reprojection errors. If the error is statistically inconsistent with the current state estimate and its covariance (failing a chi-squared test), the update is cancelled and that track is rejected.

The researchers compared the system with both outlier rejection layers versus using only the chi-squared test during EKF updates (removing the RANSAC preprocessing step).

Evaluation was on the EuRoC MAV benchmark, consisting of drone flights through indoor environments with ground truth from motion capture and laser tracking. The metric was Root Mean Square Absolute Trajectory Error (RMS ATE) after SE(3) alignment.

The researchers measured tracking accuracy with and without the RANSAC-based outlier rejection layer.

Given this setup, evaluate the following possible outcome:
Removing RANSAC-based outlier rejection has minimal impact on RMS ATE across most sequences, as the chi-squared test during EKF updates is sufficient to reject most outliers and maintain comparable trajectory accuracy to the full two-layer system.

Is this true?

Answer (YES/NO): NO